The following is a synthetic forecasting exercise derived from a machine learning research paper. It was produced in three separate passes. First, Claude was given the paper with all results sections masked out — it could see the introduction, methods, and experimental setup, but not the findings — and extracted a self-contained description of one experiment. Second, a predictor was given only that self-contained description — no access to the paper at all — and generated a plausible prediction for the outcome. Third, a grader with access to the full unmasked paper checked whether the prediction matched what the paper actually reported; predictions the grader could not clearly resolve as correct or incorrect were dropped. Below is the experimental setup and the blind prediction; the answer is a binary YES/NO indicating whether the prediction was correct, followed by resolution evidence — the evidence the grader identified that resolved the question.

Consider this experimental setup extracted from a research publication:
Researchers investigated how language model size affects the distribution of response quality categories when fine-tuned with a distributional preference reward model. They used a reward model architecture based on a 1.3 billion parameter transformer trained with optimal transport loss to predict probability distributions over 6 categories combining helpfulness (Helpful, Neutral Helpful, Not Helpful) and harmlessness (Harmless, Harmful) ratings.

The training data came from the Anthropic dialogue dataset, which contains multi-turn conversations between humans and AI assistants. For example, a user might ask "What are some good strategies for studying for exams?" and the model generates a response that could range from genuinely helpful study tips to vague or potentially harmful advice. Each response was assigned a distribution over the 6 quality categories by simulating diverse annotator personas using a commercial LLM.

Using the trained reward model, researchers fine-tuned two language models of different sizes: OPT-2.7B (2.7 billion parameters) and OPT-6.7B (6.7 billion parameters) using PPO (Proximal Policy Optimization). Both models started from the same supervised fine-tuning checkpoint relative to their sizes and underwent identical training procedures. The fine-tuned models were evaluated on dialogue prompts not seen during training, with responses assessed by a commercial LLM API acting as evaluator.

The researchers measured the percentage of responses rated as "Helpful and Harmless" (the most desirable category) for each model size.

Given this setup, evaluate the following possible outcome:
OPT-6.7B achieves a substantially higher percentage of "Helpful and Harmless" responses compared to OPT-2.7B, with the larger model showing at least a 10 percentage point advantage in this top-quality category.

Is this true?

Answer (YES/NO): NO